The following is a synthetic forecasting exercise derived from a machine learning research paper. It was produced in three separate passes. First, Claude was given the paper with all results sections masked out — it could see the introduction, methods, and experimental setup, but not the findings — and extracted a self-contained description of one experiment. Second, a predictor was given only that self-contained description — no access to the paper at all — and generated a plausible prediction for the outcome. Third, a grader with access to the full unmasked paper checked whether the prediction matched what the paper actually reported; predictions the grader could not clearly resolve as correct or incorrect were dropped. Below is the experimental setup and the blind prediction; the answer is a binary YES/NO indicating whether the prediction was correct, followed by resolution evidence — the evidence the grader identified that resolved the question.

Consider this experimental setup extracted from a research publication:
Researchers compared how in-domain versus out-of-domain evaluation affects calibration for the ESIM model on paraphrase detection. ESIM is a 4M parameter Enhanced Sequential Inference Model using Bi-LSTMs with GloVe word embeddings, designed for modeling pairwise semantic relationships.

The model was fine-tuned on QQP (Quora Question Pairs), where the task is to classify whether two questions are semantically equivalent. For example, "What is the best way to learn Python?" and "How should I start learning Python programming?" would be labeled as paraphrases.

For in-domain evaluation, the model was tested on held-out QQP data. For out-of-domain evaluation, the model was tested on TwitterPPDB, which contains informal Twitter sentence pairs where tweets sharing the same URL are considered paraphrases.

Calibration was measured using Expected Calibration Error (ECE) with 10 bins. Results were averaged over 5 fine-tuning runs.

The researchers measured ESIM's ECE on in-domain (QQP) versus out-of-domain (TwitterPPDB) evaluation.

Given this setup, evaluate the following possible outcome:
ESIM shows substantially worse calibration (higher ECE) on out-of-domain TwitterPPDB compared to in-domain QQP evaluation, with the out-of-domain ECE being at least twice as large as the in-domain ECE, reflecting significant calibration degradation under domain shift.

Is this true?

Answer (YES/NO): YES